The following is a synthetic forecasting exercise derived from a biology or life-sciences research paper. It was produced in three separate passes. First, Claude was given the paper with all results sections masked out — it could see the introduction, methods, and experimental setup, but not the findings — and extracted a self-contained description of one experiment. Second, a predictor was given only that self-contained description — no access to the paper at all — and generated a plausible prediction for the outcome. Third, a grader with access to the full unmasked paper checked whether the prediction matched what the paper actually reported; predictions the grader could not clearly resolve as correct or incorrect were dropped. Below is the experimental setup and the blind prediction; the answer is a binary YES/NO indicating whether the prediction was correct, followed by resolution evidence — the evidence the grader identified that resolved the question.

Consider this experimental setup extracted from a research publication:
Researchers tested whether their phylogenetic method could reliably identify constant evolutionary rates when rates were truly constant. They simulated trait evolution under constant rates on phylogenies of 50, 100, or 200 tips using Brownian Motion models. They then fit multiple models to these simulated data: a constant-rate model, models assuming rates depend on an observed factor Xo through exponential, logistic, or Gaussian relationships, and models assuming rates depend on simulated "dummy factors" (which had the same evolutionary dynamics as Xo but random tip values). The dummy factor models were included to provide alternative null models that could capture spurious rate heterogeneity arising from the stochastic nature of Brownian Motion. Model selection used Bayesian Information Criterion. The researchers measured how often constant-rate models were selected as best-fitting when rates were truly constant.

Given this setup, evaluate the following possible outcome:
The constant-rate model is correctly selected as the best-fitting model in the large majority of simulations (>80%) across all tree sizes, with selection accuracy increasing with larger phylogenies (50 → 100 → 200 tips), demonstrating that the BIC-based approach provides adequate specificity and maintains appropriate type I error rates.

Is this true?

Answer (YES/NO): NO